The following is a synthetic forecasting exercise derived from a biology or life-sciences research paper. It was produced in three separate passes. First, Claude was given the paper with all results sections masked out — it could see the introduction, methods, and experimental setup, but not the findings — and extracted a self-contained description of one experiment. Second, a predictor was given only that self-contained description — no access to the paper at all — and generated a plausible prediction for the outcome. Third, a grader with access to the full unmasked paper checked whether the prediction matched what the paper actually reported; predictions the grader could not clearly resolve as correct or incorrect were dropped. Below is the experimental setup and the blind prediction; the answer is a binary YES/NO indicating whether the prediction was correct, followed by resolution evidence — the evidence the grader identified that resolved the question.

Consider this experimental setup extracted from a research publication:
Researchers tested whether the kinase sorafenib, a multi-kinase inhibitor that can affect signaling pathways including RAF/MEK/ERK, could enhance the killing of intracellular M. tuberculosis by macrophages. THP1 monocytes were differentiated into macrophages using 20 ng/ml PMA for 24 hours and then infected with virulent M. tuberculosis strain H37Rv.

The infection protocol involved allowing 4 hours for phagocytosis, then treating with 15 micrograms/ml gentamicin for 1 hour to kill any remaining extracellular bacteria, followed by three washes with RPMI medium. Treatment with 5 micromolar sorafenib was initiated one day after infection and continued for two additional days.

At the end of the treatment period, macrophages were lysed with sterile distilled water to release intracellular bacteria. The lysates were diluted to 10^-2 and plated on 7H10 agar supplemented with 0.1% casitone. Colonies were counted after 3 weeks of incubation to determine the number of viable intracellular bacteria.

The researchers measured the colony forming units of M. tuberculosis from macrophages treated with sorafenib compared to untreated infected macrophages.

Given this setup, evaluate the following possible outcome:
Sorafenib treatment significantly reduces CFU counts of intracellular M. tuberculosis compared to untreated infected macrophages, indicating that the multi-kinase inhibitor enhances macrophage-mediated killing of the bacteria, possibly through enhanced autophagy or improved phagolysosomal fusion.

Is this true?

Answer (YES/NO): YES